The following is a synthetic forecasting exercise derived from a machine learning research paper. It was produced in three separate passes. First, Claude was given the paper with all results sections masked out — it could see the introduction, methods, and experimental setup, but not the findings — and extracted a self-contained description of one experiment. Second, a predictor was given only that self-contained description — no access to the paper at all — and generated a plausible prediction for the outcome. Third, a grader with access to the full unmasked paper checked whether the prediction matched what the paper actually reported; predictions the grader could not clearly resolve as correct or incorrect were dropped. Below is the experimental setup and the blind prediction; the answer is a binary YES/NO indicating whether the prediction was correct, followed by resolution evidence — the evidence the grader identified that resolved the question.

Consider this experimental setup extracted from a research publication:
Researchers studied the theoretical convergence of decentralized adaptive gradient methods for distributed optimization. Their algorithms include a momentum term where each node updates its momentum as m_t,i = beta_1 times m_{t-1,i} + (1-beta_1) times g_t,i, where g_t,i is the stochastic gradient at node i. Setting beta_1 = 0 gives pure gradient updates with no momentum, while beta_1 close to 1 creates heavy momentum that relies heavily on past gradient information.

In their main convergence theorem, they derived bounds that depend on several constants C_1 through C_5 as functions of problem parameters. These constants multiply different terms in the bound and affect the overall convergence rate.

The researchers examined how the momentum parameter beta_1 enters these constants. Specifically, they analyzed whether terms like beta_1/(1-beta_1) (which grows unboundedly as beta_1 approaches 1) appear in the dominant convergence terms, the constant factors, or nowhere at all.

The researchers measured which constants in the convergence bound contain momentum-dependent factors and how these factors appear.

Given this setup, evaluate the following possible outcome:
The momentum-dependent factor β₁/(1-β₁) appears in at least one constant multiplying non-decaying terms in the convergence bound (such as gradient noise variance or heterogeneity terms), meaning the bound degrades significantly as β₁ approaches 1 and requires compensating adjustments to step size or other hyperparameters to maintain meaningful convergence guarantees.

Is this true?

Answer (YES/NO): NO